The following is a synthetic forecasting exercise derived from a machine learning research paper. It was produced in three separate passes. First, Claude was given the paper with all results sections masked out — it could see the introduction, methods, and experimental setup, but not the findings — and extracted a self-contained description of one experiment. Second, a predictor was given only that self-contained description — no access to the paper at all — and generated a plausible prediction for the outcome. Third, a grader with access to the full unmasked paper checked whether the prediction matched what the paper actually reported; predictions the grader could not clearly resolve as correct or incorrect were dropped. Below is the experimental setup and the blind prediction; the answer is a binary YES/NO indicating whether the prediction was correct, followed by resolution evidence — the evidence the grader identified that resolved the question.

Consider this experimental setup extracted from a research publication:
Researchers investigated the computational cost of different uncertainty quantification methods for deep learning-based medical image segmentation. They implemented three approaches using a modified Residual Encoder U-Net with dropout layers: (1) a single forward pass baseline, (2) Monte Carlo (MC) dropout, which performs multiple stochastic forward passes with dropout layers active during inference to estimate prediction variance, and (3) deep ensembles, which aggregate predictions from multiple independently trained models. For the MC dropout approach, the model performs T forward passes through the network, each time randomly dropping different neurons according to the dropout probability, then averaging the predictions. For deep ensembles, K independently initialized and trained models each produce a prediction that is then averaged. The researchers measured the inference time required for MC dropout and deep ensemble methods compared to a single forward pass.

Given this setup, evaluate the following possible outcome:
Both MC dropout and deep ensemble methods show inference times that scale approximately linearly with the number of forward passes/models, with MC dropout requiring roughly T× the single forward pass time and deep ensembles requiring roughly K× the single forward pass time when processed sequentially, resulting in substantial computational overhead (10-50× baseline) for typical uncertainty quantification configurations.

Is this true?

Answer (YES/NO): NO